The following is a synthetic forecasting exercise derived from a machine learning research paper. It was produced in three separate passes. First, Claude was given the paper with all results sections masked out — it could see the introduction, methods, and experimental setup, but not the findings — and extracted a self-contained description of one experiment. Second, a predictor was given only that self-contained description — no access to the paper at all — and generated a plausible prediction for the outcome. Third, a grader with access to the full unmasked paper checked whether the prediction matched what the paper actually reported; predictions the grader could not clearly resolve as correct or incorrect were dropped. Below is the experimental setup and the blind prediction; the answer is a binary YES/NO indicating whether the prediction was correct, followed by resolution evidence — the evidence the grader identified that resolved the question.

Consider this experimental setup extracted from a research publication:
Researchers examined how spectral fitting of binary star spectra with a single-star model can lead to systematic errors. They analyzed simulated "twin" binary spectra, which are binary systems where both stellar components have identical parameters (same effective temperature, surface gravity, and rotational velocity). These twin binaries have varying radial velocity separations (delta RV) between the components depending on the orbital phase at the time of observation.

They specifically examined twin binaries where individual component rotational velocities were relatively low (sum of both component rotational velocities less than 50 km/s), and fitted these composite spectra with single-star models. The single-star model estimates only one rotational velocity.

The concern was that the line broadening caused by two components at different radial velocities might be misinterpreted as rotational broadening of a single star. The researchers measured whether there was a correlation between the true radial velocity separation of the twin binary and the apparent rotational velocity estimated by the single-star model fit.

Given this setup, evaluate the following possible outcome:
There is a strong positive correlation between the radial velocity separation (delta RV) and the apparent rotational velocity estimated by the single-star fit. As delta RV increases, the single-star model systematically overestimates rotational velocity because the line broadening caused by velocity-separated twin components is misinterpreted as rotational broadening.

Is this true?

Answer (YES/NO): YES